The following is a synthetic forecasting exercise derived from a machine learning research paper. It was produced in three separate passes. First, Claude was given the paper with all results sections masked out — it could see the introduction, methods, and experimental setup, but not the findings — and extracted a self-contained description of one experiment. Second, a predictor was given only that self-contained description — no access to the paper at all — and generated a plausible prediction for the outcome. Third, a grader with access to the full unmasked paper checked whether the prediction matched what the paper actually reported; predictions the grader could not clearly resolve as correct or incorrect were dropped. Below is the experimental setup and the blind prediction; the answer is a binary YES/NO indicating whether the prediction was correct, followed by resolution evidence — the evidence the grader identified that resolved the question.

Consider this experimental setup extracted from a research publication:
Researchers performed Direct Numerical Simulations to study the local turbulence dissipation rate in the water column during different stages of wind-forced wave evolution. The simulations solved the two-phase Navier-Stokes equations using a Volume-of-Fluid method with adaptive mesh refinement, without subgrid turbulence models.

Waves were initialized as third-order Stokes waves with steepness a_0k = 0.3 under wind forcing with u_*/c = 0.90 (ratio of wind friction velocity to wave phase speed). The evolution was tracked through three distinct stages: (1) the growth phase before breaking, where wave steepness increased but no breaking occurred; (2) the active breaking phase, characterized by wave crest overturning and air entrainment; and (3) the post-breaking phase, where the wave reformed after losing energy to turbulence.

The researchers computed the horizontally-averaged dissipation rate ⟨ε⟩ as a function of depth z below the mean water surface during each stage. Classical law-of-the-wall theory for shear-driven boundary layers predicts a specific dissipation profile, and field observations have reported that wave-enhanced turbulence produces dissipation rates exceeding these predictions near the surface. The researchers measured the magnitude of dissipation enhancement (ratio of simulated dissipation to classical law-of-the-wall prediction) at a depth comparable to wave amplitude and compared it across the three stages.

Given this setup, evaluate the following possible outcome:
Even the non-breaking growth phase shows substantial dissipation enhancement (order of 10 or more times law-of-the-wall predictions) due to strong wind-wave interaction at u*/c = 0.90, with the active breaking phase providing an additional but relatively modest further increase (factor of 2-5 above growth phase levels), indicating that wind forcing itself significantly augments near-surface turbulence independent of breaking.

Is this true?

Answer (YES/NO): NO